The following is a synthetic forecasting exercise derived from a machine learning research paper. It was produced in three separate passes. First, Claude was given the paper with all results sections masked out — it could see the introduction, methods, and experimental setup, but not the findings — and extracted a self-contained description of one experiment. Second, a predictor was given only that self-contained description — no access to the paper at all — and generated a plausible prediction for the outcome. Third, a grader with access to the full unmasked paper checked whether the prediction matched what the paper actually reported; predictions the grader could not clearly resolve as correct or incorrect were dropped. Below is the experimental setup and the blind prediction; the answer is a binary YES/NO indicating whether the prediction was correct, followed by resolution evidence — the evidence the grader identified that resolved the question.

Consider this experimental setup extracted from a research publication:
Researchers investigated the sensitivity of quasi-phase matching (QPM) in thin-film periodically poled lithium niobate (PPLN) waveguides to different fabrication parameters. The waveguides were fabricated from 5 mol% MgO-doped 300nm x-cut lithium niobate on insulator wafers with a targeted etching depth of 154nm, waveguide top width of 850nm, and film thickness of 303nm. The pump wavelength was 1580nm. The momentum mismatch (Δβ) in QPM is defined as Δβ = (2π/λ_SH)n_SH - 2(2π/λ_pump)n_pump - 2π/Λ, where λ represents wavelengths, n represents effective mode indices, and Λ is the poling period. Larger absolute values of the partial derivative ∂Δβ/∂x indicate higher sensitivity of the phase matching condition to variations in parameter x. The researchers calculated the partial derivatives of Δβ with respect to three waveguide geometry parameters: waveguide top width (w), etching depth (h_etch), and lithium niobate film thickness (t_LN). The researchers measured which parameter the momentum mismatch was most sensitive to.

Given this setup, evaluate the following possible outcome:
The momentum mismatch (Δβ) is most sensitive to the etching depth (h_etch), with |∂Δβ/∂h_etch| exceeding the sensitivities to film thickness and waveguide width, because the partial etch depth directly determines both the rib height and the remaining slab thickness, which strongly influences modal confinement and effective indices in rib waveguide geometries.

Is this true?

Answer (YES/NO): NO